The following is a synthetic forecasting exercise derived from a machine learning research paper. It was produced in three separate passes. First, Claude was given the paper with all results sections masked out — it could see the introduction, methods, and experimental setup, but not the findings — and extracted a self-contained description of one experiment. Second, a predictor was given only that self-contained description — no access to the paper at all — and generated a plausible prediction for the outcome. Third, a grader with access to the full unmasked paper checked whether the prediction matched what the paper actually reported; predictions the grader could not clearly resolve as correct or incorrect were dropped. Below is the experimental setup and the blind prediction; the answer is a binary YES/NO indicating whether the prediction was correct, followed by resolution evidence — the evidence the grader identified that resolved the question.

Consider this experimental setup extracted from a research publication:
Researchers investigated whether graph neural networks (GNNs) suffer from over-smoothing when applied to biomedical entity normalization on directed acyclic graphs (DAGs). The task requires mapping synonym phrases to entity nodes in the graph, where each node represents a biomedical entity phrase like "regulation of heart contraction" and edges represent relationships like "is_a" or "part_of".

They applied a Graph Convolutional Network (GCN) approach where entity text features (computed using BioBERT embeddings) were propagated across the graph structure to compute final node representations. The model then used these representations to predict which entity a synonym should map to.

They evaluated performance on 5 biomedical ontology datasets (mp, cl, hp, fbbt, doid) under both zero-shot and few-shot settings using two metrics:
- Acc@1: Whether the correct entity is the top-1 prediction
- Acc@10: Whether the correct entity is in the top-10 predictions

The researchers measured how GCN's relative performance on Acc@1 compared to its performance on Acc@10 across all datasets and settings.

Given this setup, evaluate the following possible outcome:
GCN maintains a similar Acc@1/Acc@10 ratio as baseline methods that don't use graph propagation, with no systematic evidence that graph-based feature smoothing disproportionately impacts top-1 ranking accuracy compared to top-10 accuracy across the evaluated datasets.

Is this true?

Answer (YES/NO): NO